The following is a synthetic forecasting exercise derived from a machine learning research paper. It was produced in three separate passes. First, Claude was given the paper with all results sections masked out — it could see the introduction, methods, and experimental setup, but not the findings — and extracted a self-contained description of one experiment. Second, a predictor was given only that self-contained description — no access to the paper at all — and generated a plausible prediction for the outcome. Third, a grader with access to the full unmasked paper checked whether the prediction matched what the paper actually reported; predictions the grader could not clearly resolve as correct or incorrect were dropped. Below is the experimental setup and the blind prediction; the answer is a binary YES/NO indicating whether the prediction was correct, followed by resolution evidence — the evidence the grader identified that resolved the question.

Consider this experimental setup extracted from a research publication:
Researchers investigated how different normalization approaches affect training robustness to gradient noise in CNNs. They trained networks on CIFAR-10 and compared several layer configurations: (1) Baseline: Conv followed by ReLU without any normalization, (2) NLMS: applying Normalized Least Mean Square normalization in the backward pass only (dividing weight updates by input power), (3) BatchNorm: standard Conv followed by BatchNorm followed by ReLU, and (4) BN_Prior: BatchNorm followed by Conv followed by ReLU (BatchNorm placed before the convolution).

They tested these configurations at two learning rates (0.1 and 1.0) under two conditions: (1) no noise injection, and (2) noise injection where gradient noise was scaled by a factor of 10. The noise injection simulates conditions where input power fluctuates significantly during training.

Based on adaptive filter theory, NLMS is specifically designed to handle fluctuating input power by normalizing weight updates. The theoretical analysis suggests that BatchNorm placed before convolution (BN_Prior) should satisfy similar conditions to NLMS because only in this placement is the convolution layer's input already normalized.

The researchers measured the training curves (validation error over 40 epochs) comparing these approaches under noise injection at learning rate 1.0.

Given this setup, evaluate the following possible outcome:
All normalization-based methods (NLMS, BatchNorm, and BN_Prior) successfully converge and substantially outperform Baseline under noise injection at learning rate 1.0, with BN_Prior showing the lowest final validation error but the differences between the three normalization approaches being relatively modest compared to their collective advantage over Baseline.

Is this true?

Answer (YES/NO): NO